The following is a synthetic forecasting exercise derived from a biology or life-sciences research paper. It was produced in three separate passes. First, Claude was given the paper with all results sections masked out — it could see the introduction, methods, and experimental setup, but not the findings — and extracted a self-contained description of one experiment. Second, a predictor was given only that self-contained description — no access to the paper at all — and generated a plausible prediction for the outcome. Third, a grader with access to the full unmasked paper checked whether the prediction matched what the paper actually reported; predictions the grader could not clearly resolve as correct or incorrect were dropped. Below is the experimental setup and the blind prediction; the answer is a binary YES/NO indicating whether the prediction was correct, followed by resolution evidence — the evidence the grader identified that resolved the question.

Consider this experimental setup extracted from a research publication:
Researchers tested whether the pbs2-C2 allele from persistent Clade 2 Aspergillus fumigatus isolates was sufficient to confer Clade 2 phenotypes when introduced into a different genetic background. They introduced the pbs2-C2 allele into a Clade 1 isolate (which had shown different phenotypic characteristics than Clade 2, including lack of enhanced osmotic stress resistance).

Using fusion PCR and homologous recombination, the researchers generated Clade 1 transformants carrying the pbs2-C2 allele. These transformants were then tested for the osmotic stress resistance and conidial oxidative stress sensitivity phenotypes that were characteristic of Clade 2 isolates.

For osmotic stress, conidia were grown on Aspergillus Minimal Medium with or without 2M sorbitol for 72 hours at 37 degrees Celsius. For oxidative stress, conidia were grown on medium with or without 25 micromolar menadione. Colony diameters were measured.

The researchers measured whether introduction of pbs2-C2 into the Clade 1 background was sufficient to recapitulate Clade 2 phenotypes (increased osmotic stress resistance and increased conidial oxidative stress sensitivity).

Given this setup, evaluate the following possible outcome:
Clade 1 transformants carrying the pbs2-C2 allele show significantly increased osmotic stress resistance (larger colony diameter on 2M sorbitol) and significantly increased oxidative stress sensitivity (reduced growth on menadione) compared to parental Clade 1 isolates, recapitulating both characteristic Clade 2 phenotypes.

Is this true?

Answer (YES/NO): NO